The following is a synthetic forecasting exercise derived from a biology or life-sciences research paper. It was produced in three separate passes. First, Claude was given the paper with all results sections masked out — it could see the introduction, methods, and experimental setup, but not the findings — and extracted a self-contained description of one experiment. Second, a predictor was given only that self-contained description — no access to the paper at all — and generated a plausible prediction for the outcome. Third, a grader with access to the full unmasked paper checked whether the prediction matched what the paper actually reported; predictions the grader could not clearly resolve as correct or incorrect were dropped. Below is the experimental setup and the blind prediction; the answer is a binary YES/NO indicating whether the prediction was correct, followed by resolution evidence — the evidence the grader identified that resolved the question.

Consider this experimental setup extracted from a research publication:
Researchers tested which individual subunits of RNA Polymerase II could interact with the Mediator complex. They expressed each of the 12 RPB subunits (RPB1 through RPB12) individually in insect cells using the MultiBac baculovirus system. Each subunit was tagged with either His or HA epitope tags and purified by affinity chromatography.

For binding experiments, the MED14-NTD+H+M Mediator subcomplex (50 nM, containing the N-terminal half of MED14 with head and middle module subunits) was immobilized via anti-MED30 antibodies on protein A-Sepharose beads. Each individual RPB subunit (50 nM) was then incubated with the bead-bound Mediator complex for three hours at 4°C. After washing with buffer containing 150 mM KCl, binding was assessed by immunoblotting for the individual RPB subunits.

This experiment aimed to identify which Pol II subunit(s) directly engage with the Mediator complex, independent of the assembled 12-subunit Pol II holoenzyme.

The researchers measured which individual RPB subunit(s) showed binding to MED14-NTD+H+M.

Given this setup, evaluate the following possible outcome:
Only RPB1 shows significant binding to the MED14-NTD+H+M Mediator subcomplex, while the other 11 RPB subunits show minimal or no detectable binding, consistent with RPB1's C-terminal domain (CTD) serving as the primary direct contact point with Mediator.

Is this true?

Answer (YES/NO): YES